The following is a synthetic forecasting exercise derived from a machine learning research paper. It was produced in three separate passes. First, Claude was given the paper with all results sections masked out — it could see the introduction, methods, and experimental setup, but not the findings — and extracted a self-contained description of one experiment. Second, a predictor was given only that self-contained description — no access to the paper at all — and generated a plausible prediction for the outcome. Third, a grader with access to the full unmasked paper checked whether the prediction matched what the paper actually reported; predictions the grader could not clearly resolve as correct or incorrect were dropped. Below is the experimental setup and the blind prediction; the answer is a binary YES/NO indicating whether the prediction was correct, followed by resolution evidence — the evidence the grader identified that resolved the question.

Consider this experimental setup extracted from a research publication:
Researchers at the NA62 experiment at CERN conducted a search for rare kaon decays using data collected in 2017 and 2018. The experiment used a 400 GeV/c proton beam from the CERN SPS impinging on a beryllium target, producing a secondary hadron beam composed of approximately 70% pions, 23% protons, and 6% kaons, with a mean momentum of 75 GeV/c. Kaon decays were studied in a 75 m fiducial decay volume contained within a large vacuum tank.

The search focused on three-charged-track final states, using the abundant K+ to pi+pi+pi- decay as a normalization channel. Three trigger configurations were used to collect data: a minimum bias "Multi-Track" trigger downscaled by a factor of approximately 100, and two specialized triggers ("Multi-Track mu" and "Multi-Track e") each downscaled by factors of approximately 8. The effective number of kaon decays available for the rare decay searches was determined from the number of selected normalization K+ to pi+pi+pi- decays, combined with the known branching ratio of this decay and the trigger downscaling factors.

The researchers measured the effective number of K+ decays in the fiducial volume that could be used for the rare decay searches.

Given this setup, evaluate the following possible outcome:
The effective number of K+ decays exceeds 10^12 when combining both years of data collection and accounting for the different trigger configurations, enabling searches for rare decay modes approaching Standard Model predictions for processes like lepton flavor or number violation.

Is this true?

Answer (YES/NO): YES